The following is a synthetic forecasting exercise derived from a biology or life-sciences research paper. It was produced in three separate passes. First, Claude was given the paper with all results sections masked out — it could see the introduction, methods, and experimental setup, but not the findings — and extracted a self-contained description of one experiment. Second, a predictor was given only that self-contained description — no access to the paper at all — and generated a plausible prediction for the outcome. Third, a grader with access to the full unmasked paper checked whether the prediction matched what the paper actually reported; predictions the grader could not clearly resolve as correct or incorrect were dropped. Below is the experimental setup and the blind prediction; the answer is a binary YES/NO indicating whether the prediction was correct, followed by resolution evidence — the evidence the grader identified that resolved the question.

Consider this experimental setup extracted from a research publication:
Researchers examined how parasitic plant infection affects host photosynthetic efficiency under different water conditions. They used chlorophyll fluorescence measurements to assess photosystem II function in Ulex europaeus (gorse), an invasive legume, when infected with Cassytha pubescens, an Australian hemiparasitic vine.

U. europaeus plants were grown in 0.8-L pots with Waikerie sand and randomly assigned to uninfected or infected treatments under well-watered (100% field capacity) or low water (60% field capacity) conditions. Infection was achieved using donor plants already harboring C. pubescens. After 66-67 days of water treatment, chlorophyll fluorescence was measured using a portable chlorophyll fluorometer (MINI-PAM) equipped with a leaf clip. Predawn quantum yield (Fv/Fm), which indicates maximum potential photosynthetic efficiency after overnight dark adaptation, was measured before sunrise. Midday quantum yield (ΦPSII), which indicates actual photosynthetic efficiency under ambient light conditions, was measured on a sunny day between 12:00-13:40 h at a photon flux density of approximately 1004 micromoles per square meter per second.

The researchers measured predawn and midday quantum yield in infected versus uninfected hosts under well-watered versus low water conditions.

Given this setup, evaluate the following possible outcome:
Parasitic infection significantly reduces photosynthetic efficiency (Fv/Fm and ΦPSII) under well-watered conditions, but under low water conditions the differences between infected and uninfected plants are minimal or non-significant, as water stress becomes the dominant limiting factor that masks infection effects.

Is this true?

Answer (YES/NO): NO